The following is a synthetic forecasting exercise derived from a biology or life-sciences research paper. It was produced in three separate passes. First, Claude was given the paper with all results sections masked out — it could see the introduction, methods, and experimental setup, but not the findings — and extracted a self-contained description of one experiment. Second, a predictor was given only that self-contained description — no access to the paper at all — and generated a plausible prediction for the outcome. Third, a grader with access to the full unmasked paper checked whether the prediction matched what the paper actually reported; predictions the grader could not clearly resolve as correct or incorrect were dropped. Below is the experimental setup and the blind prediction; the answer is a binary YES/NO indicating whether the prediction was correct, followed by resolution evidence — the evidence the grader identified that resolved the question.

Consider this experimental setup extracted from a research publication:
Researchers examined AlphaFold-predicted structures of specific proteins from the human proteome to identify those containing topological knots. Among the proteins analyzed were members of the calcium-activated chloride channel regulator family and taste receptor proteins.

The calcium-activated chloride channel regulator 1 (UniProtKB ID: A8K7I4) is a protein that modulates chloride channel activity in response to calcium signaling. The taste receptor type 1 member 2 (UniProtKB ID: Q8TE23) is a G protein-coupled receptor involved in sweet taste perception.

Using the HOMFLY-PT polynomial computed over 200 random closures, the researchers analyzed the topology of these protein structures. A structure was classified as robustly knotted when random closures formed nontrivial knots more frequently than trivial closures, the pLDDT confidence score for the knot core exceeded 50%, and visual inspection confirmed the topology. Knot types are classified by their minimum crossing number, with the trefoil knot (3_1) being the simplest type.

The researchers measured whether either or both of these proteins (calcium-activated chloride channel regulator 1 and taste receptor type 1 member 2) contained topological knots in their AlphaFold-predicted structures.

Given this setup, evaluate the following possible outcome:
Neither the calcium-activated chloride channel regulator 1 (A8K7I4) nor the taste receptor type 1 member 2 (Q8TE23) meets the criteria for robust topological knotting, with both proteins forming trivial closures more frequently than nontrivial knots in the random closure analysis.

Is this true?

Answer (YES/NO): NO